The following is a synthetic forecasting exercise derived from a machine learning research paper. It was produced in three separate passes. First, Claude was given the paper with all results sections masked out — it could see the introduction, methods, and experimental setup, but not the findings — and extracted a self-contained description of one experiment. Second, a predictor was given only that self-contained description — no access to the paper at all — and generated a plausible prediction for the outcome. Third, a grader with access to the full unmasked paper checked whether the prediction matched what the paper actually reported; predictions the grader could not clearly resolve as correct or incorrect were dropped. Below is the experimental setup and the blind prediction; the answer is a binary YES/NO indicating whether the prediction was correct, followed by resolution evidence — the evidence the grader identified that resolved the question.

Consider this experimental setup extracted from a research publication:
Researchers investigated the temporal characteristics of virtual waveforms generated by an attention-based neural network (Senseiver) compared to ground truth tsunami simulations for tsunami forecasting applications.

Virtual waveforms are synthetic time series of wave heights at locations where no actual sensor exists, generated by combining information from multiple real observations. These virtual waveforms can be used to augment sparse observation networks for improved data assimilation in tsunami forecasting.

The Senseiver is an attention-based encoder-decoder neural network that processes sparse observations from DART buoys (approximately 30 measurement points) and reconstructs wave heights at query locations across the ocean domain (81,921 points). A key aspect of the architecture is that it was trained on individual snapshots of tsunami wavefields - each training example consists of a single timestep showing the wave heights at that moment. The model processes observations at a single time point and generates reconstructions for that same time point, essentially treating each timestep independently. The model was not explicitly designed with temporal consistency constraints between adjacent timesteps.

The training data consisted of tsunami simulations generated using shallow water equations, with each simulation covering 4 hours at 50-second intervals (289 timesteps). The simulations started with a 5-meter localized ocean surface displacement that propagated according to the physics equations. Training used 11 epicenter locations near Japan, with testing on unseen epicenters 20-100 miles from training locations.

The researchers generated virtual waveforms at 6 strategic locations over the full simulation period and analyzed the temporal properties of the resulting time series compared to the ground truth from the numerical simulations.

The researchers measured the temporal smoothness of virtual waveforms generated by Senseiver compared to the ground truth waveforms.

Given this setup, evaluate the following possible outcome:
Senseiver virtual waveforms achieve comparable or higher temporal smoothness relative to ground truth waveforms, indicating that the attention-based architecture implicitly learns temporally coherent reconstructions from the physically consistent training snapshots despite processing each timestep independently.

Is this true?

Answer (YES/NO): NO